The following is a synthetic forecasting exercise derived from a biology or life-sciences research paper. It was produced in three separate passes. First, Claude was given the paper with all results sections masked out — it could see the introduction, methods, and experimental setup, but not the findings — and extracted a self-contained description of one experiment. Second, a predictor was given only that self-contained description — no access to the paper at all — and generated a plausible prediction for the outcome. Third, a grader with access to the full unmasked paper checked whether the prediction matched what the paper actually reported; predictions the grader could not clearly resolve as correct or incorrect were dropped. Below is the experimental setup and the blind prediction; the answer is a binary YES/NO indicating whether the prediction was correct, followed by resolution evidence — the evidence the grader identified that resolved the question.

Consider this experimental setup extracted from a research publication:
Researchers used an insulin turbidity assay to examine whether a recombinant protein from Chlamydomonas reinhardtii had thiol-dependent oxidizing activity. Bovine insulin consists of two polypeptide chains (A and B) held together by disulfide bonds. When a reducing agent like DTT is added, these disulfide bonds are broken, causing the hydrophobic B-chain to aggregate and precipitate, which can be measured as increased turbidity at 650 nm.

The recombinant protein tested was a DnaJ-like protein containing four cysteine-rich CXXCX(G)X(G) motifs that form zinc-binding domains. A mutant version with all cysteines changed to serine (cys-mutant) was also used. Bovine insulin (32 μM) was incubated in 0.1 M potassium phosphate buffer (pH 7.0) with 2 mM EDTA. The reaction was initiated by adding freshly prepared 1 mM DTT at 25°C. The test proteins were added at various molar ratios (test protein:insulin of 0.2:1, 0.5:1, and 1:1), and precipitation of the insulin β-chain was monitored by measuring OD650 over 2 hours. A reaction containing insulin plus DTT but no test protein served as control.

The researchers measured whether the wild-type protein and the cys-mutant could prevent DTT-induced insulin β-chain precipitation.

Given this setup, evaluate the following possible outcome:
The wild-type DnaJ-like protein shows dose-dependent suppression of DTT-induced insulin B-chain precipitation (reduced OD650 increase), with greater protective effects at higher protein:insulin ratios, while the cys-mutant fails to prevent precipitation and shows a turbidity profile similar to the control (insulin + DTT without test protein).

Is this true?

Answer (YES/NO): NO